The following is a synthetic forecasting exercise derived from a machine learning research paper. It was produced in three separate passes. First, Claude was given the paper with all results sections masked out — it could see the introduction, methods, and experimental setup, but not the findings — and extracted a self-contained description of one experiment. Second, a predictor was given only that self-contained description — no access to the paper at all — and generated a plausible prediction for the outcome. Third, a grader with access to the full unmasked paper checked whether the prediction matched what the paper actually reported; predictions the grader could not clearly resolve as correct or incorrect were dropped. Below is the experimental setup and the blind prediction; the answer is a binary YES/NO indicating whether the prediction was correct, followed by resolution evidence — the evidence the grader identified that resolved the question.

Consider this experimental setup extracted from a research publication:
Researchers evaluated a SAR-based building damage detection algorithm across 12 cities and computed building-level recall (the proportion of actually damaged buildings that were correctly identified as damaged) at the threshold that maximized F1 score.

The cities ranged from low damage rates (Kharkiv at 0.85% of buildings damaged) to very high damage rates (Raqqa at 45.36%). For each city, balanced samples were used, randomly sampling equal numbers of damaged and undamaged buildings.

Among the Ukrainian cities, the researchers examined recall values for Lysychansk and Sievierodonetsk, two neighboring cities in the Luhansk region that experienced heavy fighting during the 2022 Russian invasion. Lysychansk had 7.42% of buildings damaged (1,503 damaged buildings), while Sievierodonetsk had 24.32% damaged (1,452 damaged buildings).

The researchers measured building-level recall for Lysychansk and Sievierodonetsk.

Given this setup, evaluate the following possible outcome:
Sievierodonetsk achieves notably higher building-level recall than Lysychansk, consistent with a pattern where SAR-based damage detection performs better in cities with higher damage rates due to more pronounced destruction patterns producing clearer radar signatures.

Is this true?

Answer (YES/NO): NO